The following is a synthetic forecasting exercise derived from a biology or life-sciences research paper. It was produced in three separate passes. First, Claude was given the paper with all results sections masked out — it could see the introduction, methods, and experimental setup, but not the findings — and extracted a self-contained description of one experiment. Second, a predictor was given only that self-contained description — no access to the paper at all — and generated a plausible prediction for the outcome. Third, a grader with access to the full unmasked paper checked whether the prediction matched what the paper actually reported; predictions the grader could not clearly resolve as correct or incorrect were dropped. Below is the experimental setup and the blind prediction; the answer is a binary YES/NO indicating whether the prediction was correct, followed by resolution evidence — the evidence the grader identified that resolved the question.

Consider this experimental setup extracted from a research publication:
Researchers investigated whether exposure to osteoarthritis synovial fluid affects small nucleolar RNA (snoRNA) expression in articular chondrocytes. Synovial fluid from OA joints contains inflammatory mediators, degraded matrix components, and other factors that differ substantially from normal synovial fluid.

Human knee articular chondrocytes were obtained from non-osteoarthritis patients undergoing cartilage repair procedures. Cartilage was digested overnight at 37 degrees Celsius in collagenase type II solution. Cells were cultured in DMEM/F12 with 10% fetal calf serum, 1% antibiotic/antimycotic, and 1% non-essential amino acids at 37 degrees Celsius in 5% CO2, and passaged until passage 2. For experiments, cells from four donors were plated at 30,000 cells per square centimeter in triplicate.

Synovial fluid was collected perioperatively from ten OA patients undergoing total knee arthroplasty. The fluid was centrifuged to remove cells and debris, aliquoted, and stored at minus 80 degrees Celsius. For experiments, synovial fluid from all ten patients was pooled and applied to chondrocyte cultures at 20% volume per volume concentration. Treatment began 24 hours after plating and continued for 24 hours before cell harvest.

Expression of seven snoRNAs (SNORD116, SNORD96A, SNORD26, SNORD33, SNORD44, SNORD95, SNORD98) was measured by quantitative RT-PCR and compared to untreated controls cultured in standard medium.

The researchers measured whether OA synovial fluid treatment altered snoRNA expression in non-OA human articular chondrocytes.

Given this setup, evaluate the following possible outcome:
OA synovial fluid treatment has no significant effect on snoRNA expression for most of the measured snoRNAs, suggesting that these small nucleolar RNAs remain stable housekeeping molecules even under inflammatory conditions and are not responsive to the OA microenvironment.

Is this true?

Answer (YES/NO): NO